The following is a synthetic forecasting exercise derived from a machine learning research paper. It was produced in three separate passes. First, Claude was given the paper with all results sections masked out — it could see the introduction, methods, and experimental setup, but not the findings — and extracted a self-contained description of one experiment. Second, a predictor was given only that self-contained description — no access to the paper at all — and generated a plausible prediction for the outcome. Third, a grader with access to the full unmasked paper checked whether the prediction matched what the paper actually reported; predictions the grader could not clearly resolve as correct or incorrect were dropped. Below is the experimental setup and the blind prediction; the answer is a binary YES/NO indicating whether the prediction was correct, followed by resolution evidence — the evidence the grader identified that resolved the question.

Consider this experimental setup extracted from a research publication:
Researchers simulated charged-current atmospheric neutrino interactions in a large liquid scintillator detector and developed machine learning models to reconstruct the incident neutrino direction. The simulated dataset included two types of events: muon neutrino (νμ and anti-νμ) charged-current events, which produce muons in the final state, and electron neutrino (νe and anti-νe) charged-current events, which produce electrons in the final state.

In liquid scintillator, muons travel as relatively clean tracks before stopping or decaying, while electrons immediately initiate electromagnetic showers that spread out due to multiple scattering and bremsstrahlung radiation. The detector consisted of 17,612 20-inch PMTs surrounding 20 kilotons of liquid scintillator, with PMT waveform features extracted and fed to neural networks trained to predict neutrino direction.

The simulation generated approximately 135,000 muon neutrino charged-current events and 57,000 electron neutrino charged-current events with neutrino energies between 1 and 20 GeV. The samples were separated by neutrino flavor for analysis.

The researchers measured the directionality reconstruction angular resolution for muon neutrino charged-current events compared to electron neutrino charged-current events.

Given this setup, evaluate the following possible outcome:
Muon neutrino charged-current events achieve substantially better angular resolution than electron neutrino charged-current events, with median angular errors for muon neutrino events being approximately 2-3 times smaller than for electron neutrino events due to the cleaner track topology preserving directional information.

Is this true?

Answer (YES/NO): NO